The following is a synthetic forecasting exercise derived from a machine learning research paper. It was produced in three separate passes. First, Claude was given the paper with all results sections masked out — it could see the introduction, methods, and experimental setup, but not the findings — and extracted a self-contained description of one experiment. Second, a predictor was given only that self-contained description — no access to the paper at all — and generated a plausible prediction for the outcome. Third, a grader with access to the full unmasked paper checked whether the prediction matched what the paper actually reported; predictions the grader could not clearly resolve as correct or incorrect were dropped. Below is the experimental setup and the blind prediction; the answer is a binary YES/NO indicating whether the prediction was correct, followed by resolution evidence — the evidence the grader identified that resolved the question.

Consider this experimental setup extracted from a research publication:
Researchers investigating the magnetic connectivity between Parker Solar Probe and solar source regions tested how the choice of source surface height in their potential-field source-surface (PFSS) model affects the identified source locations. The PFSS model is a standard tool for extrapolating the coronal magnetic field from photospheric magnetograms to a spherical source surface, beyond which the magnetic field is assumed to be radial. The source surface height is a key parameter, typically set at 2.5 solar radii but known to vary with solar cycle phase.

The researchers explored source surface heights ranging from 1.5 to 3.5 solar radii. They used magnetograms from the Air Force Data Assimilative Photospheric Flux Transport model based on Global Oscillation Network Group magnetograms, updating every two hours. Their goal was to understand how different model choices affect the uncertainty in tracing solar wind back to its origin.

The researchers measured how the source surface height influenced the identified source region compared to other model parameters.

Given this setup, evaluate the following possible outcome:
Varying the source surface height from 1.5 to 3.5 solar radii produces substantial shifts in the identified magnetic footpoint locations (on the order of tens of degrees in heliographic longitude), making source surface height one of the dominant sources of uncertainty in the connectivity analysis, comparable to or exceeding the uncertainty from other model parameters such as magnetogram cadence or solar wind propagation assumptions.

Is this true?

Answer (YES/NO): NO